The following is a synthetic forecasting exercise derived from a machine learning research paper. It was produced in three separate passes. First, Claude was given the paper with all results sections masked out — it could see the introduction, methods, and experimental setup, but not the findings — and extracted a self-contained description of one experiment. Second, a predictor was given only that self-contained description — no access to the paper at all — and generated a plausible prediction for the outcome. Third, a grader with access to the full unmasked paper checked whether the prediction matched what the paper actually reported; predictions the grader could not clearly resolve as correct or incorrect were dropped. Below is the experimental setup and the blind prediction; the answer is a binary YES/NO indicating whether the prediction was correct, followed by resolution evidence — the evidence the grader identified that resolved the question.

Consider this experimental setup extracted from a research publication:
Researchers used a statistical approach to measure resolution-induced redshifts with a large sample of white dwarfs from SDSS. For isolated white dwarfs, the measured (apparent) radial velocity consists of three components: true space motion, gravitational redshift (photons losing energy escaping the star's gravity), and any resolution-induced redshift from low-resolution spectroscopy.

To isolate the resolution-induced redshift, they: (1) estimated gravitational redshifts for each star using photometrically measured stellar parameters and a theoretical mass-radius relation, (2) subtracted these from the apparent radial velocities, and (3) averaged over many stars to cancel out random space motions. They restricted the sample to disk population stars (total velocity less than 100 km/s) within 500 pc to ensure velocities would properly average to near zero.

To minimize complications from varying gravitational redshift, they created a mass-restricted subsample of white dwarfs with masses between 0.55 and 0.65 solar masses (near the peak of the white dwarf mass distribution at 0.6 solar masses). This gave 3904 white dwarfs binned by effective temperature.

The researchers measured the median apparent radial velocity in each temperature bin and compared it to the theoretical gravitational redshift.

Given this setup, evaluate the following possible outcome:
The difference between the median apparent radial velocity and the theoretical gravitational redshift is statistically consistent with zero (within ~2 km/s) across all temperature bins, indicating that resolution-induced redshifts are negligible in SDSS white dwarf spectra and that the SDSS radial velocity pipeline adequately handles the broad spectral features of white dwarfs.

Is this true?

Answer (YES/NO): NO